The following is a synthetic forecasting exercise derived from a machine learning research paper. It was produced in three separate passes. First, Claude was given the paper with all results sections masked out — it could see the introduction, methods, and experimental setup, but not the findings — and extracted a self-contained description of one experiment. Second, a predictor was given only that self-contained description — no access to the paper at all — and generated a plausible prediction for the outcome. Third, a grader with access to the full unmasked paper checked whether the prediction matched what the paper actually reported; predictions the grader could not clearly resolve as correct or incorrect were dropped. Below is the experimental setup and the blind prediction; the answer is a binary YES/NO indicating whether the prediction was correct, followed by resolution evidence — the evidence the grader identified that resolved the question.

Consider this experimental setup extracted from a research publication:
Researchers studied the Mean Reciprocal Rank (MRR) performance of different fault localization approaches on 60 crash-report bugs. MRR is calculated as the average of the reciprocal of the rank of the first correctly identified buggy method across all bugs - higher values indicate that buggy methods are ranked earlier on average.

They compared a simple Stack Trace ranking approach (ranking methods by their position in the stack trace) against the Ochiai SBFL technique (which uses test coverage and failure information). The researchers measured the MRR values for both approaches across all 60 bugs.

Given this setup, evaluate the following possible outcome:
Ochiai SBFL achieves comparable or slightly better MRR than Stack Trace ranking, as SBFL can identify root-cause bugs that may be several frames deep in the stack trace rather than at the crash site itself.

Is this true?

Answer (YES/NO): NO